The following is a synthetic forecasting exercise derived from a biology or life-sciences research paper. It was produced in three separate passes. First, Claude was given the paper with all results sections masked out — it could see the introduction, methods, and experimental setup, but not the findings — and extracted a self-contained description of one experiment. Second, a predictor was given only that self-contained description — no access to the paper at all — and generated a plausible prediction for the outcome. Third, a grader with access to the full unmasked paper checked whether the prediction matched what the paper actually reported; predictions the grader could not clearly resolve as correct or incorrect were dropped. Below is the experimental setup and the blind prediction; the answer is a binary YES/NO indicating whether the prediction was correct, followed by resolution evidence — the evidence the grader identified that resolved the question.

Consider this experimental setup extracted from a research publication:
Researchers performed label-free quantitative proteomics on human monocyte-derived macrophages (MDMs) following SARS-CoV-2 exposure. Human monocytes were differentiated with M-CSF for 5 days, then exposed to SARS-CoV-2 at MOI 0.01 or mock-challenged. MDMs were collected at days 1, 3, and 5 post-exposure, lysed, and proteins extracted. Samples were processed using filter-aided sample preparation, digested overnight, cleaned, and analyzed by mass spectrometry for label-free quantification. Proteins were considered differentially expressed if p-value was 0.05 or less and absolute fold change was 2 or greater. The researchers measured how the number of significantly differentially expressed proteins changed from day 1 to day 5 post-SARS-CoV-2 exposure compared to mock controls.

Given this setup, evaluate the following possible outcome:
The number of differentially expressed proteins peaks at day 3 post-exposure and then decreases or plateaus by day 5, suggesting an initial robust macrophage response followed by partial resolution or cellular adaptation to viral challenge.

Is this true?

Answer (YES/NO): NO